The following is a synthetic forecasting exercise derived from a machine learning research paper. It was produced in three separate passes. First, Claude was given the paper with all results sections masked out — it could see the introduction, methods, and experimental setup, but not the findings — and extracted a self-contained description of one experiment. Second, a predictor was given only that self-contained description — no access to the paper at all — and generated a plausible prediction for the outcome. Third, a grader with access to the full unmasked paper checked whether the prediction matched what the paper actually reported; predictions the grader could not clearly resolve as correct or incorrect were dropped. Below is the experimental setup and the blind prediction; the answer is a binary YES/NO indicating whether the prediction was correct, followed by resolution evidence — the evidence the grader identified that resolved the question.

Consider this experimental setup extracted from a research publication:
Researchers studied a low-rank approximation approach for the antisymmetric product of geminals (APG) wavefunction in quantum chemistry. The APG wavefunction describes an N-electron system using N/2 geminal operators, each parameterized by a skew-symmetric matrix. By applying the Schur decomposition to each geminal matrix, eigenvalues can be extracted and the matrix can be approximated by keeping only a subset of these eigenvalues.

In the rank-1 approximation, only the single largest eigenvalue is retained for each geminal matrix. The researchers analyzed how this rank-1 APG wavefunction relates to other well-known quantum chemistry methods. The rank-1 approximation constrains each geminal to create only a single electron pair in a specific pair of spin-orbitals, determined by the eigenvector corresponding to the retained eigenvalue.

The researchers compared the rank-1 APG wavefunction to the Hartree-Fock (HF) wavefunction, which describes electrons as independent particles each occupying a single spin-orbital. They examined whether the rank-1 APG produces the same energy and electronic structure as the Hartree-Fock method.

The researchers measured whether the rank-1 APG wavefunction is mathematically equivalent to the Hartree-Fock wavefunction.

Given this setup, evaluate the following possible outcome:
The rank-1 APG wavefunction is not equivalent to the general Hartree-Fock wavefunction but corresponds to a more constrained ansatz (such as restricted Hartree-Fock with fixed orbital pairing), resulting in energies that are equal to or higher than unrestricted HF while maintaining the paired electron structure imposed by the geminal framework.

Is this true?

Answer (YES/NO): NO